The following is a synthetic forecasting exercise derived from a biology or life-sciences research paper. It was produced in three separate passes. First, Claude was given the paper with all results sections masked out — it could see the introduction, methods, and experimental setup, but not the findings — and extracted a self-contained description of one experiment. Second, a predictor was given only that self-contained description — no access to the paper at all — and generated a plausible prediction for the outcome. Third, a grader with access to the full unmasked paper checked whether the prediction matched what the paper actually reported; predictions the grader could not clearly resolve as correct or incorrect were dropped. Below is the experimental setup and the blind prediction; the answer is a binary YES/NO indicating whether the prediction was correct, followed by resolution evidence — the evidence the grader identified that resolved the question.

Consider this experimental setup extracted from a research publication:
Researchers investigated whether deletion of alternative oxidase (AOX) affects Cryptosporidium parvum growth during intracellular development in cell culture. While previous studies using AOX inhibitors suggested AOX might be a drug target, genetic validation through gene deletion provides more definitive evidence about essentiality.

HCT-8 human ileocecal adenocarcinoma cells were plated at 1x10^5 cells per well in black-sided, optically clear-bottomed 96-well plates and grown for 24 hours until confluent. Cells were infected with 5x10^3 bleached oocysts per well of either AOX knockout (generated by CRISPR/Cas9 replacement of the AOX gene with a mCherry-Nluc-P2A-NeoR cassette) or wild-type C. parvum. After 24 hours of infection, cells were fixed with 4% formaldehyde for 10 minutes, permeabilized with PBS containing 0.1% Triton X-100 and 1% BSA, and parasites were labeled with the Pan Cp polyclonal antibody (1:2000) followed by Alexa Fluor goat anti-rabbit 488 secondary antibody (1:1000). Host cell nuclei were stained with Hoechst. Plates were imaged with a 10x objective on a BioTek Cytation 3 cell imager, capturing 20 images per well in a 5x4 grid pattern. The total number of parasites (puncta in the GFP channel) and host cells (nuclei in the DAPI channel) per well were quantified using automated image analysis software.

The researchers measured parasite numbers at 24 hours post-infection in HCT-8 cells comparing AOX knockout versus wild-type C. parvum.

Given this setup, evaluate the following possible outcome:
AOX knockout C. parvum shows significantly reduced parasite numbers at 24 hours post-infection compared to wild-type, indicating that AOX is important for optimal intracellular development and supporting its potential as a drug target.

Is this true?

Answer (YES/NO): NO